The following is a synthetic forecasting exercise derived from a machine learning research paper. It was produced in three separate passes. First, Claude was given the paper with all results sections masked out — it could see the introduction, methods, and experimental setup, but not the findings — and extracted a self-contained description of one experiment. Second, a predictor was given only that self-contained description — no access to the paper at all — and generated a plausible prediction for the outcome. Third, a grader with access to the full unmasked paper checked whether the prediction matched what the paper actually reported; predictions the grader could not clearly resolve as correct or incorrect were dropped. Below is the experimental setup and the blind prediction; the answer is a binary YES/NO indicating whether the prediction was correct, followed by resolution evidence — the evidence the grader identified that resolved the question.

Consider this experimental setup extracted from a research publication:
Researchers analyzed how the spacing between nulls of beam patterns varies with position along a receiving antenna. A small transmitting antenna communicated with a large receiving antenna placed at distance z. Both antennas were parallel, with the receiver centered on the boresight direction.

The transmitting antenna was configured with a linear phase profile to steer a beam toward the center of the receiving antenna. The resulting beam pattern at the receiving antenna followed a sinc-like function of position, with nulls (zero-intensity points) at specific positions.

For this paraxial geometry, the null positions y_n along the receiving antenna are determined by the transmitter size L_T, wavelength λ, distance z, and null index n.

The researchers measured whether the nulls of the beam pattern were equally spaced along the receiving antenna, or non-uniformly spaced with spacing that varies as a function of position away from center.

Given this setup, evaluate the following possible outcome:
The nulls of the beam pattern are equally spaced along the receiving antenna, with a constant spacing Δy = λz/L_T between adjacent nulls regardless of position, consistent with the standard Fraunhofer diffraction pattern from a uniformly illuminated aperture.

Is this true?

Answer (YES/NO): NO